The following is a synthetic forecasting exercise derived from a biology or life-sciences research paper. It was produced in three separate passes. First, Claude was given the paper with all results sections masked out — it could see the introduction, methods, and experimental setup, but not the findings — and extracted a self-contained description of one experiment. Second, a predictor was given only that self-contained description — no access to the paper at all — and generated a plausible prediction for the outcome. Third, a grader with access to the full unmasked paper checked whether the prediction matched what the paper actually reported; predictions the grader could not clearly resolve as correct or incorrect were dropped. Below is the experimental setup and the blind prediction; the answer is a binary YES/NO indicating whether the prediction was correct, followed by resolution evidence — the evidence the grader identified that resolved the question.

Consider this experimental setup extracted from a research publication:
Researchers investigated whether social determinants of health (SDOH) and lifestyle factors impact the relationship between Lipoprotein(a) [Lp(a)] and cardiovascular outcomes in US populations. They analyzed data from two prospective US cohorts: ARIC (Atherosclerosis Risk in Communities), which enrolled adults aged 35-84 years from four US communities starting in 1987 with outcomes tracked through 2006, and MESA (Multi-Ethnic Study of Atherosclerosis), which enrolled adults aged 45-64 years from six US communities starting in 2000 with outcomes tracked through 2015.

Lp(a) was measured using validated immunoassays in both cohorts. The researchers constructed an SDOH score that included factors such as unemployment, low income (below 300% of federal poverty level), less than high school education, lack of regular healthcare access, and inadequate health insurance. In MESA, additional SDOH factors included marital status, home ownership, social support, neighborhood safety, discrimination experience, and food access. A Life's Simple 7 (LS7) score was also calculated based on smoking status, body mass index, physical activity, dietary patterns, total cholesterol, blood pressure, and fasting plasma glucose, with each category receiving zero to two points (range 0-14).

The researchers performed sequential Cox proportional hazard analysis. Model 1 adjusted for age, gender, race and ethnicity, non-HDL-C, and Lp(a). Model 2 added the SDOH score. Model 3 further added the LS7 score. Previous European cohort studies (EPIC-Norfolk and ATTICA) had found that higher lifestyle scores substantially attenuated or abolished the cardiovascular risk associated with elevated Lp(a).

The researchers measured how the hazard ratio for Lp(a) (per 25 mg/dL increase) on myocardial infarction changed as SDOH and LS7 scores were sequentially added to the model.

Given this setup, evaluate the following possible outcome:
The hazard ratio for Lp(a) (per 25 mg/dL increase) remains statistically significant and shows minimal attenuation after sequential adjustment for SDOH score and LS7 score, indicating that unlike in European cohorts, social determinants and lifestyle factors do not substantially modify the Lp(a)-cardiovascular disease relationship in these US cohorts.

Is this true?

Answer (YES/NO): YES